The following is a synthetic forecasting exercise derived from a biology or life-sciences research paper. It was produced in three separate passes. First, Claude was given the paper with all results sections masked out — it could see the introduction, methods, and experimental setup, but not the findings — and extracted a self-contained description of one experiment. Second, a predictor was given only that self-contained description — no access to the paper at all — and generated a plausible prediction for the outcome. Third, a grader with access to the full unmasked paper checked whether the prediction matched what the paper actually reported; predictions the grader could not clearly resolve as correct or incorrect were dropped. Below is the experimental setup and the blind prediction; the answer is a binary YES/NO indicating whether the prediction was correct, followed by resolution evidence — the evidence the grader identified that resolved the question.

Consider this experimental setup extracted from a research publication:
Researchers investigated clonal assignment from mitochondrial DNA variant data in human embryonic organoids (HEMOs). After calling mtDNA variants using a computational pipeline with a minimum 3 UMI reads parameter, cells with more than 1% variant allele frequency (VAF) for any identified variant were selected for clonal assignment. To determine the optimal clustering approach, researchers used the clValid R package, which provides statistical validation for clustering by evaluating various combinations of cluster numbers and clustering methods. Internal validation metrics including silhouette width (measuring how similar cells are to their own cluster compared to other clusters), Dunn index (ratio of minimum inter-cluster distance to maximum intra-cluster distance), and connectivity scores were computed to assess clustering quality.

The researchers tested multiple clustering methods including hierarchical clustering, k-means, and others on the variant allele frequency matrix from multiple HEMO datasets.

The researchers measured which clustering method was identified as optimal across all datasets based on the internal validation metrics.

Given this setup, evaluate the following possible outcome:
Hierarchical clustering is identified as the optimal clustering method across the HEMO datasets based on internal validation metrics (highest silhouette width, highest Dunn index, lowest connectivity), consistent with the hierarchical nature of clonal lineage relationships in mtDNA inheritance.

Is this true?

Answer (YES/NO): YES